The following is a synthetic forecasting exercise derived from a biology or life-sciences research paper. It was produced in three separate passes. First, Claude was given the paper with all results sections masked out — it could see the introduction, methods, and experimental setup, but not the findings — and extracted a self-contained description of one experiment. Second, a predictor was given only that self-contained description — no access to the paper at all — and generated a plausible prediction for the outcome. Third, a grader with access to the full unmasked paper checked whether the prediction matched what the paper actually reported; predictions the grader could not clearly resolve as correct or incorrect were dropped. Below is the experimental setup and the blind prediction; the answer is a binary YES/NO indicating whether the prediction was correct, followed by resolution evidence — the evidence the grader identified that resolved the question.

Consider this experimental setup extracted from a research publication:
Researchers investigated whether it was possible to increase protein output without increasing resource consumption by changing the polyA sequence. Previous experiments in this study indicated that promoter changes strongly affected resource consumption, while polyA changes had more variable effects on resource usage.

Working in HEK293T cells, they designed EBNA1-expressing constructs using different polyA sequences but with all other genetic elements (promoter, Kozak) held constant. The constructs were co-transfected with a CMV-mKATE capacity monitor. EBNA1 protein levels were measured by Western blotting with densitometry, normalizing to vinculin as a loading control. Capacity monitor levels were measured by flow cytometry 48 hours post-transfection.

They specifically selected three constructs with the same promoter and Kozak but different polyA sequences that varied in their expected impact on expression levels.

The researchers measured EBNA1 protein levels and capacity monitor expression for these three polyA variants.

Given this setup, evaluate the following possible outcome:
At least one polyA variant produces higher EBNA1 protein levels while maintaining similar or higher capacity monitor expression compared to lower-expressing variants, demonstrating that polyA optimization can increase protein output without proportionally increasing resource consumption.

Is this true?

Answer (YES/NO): YES